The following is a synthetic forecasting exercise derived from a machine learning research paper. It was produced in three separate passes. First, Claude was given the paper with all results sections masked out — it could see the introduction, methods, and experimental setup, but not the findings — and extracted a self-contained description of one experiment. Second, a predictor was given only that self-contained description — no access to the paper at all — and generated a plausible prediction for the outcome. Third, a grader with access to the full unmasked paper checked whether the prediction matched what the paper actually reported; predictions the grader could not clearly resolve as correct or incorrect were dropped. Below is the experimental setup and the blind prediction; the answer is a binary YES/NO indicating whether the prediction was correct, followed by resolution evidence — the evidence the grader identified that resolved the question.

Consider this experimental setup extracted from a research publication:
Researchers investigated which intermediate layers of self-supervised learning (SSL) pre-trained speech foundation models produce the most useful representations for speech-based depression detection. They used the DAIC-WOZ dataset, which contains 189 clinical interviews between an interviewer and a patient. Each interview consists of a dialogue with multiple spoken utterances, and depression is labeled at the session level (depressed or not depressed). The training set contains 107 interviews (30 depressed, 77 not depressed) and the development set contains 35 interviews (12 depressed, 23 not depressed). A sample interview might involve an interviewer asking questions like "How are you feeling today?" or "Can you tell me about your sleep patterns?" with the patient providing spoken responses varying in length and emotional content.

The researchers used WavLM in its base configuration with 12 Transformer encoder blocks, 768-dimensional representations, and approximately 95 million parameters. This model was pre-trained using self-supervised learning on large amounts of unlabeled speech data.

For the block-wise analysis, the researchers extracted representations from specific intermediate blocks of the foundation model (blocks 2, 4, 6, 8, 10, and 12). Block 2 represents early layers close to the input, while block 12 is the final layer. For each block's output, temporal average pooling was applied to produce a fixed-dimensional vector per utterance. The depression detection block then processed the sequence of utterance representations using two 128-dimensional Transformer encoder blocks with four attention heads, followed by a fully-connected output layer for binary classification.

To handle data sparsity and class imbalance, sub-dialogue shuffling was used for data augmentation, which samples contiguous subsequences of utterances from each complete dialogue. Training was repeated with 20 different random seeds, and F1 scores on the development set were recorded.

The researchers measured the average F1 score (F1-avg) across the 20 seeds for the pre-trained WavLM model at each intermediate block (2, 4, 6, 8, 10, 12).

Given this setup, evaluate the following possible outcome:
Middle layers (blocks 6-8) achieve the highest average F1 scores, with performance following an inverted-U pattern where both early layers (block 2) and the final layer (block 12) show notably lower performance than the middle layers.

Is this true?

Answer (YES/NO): YES